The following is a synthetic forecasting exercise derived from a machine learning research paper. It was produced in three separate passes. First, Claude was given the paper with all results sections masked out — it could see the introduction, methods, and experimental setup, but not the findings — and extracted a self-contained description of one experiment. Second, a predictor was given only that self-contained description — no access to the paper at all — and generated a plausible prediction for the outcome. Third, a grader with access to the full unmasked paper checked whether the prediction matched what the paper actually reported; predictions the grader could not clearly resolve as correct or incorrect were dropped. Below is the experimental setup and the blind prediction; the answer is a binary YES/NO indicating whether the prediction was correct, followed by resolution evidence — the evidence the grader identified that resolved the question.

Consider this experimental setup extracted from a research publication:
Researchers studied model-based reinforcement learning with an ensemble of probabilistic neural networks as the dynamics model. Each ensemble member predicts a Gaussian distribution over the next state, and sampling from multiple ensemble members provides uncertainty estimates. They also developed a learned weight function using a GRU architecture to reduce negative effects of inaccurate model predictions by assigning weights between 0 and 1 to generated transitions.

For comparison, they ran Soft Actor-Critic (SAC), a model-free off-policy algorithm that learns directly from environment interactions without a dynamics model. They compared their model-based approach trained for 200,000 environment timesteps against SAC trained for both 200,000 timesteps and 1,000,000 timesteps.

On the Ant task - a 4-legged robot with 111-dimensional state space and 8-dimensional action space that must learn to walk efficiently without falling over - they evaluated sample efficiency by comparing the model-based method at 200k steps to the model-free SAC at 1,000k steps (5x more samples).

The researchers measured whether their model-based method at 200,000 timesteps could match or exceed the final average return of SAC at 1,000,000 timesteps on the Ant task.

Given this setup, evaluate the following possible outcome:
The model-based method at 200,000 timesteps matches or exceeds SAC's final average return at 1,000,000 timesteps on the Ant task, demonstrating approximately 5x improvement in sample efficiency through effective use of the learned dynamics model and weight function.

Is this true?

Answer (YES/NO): YES